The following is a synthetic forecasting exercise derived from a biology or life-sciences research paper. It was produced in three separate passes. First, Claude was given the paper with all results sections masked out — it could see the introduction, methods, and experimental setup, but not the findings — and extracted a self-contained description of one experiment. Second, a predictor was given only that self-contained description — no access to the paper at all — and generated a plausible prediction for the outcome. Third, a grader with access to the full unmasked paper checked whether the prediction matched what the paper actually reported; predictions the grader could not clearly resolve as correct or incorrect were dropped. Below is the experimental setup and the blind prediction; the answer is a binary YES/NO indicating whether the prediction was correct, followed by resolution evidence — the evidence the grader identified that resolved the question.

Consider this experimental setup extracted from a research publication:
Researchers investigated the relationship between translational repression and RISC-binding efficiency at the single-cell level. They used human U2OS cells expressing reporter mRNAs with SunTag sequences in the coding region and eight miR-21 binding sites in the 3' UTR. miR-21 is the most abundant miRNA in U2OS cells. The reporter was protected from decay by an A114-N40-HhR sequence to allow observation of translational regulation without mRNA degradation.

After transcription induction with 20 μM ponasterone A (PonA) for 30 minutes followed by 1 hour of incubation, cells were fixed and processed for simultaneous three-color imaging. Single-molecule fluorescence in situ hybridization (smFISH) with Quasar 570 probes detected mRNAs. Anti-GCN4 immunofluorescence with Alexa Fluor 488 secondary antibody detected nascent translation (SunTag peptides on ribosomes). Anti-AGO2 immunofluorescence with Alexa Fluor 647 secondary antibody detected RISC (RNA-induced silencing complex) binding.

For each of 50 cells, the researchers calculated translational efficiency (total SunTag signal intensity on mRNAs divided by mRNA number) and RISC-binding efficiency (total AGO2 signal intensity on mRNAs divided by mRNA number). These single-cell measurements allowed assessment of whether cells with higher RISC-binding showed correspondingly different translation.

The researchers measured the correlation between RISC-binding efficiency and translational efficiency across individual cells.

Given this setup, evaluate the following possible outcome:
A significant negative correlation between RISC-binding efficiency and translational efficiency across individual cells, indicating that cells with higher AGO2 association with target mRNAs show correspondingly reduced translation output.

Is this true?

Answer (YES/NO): YES